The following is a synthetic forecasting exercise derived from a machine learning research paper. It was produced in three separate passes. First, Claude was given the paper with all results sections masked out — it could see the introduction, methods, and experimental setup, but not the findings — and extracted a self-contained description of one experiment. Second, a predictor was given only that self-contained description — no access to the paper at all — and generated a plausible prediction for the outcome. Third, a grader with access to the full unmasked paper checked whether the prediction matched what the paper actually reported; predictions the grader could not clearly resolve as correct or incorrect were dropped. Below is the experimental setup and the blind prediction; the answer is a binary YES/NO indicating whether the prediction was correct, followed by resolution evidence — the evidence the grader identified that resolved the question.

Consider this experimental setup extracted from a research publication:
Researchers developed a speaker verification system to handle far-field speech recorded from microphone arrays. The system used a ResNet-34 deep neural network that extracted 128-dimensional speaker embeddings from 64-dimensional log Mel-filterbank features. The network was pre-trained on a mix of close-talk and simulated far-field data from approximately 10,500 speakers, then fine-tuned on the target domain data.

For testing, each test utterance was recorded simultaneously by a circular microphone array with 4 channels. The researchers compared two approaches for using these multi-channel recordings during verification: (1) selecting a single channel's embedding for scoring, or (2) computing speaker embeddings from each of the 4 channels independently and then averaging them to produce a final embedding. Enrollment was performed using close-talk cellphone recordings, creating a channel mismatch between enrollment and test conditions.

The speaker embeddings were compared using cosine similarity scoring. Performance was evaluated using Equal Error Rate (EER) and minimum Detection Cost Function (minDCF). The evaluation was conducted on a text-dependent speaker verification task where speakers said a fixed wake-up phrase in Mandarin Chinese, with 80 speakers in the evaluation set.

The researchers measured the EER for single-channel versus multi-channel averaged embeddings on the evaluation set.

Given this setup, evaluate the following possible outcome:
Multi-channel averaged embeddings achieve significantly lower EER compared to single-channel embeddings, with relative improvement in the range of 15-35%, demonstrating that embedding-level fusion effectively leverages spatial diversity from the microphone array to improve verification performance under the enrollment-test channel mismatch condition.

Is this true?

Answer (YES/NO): NO